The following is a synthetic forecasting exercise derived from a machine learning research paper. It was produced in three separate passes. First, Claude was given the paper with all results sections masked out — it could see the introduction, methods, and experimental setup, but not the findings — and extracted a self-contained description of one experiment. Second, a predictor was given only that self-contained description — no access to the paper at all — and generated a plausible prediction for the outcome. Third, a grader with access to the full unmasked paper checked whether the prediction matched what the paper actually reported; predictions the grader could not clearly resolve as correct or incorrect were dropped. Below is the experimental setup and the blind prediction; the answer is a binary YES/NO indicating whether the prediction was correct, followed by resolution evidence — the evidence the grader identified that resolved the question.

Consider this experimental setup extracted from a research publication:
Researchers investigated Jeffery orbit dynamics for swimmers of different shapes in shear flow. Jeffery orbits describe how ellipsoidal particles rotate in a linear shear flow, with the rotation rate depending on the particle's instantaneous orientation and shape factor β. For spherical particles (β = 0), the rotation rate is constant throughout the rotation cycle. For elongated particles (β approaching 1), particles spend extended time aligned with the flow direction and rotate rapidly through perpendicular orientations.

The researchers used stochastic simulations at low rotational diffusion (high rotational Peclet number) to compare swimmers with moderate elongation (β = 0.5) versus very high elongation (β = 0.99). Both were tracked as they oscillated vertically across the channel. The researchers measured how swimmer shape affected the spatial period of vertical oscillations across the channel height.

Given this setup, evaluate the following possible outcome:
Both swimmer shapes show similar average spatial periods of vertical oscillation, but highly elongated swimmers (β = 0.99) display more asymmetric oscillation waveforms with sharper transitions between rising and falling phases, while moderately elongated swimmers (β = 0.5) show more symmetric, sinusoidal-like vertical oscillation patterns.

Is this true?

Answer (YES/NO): NO